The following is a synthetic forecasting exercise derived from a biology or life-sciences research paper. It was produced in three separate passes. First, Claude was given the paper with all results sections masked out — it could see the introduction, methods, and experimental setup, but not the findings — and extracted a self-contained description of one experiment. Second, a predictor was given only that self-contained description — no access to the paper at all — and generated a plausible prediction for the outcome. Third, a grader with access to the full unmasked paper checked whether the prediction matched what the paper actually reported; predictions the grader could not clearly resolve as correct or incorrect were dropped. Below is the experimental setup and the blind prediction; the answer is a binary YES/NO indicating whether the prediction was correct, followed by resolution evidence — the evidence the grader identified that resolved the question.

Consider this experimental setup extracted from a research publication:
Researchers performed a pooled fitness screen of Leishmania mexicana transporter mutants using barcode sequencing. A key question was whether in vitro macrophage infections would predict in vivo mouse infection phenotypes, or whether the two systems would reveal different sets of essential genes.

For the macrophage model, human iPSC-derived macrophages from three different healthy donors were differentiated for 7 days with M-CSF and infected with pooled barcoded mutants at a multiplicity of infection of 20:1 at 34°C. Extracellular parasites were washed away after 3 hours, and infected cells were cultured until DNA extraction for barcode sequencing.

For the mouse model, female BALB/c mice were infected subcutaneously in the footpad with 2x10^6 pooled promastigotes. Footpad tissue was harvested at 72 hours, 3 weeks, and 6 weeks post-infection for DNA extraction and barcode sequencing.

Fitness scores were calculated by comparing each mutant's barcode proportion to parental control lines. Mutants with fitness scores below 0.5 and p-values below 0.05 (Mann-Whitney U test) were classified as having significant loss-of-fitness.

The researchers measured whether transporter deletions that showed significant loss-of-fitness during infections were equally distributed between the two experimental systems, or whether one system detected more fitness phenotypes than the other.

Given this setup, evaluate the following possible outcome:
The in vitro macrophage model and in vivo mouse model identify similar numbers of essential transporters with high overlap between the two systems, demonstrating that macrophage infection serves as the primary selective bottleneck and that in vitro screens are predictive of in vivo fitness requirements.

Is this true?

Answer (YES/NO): NO